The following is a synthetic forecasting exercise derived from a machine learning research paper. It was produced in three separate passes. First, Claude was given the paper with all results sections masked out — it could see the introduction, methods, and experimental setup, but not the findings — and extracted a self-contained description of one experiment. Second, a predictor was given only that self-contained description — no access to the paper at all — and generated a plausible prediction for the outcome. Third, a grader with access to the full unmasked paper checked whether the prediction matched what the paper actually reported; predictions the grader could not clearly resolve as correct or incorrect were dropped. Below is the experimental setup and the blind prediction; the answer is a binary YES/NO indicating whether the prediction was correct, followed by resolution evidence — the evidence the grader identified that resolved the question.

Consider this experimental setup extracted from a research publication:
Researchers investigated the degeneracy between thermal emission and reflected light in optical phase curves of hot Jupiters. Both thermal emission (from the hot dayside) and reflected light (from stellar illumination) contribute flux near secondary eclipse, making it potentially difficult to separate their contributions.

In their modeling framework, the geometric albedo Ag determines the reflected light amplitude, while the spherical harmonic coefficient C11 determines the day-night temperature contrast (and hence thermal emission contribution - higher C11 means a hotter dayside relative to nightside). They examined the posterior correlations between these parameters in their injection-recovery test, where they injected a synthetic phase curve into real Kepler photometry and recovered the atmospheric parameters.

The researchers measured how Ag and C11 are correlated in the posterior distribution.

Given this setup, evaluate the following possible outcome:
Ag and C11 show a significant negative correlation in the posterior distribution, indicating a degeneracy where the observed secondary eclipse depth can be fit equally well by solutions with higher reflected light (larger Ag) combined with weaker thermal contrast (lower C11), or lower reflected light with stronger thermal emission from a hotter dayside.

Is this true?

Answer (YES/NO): YES